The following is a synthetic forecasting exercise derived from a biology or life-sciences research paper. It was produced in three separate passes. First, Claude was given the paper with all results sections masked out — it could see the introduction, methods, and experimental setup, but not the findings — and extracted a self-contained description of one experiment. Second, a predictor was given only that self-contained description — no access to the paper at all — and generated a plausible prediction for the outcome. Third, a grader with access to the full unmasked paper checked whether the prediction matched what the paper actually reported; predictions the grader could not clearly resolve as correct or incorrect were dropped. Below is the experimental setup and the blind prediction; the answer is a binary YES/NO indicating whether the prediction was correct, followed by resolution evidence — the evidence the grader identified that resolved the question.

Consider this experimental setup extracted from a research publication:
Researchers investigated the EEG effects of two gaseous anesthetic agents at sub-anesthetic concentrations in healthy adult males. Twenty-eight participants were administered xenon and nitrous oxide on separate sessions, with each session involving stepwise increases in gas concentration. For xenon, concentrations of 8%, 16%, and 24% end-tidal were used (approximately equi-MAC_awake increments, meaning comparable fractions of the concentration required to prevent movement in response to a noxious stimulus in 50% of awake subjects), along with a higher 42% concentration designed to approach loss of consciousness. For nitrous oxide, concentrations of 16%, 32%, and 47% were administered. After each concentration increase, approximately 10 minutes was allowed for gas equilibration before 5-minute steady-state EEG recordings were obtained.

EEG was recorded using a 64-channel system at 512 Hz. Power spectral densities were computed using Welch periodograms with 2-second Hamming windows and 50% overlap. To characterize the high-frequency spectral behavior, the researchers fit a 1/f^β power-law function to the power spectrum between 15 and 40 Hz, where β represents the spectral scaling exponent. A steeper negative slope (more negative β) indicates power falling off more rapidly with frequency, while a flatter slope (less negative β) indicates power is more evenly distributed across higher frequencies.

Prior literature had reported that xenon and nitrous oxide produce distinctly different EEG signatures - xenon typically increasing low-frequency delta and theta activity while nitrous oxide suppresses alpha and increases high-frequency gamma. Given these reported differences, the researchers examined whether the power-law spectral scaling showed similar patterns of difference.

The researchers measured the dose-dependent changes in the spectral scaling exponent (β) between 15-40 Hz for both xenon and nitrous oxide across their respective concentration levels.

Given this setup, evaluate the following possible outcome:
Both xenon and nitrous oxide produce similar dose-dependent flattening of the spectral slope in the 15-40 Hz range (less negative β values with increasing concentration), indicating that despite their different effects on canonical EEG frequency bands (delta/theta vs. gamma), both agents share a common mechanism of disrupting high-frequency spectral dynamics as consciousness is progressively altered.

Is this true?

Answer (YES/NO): YES